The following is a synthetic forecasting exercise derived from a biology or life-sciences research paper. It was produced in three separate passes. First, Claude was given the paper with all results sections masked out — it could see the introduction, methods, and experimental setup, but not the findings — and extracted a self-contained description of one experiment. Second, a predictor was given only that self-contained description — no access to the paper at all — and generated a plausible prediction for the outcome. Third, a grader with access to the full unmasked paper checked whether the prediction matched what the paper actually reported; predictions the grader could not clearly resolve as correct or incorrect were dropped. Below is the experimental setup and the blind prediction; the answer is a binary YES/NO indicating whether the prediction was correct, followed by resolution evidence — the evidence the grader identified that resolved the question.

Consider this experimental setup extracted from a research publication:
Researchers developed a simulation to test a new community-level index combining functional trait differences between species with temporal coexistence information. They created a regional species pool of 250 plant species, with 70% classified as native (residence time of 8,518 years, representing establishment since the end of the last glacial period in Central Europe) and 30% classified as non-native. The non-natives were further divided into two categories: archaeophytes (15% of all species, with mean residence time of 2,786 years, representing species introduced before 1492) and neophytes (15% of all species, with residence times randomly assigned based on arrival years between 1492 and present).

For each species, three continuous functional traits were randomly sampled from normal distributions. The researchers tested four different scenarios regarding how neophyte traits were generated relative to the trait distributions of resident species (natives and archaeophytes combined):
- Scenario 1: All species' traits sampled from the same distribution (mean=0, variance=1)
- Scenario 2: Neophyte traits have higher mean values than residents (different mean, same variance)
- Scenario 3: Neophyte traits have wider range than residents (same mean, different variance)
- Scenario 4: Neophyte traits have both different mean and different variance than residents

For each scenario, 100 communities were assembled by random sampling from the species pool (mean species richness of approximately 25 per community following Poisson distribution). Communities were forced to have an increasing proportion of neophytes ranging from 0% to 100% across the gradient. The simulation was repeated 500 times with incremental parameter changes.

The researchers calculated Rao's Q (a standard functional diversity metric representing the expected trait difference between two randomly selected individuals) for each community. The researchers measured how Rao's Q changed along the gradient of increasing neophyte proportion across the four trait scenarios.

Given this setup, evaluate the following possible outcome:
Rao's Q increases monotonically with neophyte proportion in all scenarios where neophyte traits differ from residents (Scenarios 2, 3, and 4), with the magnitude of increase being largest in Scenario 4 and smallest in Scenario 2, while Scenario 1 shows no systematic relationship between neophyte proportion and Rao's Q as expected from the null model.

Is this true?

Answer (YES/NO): NO